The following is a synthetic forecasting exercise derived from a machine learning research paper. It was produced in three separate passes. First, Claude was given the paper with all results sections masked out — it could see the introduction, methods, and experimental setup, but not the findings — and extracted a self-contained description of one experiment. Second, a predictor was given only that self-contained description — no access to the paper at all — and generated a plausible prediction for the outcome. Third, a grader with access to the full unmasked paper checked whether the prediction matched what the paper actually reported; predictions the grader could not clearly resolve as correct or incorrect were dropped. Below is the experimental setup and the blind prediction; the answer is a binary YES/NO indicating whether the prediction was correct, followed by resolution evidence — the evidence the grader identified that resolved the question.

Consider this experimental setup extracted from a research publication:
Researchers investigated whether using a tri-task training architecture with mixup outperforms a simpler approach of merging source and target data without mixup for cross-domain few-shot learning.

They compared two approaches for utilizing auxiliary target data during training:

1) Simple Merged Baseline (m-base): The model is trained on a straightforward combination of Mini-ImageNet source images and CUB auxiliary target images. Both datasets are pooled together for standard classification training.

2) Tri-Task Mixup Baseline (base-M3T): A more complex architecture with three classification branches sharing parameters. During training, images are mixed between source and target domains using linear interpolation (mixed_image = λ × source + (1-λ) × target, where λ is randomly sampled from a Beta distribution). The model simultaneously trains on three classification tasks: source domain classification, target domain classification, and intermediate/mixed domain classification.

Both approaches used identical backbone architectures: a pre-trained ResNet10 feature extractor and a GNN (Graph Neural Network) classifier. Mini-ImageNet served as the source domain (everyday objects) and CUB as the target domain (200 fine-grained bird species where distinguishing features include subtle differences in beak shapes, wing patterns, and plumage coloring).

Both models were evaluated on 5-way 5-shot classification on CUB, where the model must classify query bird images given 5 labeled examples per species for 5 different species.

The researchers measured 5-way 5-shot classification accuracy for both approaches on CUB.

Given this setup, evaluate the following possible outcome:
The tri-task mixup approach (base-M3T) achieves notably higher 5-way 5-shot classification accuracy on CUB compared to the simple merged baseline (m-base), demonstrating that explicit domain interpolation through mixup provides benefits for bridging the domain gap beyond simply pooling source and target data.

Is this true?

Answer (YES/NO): YES